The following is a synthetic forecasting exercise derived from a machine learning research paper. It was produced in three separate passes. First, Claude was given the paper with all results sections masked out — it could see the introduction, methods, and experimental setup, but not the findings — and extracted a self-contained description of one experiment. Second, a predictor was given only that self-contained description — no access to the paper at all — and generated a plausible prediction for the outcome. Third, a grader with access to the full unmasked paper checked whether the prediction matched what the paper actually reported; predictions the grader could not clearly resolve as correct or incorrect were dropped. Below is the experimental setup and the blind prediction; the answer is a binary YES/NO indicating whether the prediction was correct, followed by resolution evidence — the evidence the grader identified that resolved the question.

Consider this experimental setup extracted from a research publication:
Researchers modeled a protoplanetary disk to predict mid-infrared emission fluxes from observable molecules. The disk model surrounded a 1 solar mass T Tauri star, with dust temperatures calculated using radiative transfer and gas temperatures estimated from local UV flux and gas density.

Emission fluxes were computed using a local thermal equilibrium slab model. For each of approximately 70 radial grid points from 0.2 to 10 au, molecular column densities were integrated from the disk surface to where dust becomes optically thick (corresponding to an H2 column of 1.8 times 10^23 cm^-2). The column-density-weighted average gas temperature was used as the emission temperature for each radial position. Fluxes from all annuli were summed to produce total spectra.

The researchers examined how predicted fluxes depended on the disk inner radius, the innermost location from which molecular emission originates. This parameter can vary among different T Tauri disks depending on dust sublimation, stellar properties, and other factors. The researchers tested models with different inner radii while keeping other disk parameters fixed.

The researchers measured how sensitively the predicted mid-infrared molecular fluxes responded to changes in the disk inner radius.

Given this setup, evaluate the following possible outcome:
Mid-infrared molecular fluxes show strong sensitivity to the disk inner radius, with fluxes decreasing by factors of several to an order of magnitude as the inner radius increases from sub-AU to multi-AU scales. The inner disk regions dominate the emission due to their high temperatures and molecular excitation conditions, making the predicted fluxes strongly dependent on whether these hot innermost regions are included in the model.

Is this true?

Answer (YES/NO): NO